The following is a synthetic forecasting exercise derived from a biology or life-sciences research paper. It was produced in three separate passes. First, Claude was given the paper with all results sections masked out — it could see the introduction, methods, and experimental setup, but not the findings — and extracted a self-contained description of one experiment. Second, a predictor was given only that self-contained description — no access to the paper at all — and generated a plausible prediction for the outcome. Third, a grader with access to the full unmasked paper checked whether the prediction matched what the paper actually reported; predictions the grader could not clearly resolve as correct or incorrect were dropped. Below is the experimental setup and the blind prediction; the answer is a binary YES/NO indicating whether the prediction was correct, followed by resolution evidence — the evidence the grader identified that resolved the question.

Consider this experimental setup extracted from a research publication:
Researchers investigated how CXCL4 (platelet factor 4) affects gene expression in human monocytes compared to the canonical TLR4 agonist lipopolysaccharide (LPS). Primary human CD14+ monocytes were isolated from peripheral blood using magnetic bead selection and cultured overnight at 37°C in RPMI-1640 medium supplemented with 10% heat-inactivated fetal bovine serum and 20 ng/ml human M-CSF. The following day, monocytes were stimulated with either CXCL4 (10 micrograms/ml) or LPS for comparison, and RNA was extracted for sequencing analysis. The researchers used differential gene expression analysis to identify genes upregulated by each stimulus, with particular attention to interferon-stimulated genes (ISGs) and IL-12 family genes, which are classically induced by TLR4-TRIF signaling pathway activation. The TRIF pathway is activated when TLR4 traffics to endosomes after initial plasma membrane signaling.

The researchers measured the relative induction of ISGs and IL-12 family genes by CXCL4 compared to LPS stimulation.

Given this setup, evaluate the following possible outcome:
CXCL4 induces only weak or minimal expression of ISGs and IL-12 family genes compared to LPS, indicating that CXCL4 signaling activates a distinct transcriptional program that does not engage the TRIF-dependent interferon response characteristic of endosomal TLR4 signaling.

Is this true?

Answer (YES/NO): YES